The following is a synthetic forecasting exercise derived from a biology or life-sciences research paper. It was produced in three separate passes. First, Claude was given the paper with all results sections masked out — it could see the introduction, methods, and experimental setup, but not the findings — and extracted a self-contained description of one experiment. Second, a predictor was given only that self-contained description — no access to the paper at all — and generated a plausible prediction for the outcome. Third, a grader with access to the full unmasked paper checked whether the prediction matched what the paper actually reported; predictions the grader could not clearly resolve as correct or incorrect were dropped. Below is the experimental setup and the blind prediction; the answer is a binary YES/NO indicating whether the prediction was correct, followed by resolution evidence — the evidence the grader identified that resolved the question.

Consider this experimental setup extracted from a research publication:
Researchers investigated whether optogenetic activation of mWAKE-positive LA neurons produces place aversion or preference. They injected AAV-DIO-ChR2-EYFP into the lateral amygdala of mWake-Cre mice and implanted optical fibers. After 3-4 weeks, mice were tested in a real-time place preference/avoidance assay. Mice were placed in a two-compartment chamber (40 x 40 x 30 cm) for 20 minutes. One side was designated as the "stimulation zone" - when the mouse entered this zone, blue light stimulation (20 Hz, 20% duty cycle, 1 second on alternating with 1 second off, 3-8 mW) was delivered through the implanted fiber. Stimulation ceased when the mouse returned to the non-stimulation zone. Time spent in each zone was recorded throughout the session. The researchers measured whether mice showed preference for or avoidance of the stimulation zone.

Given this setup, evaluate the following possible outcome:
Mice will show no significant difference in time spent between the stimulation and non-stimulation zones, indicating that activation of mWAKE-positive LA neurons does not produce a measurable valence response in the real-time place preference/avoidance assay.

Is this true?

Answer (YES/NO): NO